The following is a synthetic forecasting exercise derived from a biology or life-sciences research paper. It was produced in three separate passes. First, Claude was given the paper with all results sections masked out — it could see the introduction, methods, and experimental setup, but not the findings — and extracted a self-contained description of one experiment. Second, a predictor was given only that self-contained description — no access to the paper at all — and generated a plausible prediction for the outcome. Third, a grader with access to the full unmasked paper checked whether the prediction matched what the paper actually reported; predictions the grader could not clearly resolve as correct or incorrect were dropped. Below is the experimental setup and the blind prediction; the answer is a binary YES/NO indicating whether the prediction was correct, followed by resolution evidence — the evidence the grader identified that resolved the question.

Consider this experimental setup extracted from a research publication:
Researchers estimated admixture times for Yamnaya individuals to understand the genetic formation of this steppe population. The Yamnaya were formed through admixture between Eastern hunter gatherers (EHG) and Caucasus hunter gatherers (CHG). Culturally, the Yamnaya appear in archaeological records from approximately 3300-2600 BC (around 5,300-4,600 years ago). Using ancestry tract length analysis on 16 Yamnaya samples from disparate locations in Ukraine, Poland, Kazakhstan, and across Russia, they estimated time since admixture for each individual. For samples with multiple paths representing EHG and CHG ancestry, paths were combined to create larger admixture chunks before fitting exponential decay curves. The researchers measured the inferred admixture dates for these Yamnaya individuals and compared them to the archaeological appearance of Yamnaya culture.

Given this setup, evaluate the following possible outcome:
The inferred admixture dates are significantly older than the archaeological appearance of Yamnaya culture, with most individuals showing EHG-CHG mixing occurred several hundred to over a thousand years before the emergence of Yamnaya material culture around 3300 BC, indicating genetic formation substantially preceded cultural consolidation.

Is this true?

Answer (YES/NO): YES